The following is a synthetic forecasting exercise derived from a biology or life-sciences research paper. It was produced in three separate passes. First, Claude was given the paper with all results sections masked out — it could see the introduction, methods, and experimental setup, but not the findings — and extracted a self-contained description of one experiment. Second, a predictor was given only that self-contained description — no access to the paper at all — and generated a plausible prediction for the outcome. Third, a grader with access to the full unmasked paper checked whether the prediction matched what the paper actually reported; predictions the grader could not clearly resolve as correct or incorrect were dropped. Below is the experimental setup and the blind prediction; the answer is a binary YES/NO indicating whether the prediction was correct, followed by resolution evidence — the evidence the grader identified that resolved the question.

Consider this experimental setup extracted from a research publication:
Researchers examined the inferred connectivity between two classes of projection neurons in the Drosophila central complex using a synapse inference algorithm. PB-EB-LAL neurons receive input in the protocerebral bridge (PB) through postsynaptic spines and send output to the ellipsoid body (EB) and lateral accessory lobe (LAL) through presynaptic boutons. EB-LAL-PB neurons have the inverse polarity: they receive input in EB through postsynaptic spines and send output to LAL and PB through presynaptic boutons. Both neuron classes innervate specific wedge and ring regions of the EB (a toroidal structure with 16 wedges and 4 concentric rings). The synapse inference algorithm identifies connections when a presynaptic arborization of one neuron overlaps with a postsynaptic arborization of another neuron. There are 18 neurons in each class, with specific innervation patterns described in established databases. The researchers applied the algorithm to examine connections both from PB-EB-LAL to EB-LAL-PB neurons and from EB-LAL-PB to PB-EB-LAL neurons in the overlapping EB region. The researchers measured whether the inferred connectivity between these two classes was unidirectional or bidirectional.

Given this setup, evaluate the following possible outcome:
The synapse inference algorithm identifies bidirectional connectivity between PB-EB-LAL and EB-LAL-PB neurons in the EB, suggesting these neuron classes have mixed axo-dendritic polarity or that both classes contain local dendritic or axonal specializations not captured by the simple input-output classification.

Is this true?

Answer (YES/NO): NO